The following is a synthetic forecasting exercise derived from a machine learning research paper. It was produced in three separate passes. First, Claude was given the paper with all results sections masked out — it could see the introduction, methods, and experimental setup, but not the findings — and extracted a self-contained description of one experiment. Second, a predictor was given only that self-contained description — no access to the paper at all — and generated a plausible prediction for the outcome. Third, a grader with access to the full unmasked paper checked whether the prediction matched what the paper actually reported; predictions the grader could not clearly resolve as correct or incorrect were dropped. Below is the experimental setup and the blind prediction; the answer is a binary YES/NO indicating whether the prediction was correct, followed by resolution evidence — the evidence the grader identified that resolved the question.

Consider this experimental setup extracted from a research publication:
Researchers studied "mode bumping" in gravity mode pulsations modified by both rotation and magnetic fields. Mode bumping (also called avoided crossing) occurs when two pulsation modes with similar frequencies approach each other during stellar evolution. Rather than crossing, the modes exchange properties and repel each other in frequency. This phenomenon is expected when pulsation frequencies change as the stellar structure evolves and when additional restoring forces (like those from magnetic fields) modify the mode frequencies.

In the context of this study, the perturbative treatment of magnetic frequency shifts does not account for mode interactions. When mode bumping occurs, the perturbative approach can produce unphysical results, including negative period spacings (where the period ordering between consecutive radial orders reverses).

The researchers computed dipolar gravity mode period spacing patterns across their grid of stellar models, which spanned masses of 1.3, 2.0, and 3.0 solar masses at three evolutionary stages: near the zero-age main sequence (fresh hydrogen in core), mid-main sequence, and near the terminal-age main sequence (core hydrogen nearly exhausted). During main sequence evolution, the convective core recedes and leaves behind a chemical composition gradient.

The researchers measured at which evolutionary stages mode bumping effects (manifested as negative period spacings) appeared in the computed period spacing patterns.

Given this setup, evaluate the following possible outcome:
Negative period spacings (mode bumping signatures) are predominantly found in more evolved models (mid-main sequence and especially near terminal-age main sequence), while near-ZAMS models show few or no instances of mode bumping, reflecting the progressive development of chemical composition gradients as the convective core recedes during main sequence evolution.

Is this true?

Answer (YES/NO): NO